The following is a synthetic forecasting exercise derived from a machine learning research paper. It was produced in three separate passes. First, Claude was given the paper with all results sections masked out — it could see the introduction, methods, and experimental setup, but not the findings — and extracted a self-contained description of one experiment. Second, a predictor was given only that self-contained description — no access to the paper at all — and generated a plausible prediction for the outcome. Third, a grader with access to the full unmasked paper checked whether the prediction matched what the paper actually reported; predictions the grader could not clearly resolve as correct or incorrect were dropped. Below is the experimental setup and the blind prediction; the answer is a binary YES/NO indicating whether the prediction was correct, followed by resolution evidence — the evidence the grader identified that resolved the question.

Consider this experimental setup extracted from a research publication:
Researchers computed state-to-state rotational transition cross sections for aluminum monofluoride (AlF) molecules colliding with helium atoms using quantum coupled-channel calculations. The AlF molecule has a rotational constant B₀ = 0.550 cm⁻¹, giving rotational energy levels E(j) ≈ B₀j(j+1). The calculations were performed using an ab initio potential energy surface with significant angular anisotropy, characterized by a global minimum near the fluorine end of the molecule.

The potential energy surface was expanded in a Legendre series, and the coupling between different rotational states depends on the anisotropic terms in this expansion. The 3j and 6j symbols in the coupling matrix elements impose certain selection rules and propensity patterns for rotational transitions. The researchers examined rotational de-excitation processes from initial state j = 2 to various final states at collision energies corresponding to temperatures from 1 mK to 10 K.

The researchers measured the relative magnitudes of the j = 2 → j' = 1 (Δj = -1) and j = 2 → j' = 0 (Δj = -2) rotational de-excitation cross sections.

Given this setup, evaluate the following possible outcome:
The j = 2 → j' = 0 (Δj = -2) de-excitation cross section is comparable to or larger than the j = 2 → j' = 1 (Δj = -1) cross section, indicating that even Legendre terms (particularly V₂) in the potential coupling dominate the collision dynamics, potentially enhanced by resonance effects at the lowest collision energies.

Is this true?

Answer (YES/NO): NO